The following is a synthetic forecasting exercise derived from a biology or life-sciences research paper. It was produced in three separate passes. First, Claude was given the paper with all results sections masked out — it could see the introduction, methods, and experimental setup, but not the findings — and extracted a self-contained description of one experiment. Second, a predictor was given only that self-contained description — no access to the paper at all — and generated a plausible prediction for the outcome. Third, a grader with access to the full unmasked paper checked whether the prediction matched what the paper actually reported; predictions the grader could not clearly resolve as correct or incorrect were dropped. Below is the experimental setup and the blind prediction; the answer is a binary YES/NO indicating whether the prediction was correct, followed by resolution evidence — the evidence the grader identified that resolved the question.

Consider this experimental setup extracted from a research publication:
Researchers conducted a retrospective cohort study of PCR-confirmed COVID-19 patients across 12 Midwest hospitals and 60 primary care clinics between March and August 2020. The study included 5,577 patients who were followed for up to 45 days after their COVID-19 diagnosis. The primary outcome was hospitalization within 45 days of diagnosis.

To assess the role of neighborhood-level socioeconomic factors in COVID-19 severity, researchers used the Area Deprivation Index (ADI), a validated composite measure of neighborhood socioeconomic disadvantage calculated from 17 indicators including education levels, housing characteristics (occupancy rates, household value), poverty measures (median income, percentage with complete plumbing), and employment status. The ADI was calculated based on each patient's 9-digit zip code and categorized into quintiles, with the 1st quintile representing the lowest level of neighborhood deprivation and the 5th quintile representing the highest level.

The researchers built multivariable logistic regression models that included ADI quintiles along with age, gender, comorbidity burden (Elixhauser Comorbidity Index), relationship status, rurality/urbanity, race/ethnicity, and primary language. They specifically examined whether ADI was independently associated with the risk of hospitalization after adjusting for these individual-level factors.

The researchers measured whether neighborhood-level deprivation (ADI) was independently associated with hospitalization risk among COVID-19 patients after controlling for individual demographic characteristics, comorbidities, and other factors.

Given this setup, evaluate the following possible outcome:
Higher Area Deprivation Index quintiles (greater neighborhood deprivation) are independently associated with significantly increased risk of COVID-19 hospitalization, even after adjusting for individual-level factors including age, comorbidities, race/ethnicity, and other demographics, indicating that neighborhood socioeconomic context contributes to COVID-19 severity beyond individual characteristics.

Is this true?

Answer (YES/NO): NO